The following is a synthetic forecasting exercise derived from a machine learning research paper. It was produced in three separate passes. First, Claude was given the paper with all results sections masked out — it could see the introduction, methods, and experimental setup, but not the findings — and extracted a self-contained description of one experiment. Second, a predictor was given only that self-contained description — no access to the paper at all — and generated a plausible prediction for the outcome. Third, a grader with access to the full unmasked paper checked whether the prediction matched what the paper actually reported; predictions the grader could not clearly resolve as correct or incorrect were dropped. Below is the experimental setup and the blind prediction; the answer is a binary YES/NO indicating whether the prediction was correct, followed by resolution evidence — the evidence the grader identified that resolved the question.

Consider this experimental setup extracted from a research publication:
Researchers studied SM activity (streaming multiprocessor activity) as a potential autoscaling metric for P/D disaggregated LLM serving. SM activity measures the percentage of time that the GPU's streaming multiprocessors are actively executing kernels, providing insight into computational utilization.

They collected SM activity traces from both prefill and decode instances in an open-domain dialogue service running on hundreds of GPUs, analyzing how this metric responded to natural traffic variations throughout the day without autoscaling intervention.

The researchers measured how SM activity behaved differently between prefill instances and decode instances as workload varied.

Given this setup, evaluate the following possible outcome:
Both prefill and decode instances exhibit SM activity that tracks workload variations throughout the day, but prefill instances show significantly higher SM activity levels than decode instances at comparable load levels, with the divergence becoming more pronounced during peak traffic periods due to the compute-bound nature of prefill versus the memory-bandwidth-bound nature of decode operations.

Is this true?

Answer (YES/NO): NO